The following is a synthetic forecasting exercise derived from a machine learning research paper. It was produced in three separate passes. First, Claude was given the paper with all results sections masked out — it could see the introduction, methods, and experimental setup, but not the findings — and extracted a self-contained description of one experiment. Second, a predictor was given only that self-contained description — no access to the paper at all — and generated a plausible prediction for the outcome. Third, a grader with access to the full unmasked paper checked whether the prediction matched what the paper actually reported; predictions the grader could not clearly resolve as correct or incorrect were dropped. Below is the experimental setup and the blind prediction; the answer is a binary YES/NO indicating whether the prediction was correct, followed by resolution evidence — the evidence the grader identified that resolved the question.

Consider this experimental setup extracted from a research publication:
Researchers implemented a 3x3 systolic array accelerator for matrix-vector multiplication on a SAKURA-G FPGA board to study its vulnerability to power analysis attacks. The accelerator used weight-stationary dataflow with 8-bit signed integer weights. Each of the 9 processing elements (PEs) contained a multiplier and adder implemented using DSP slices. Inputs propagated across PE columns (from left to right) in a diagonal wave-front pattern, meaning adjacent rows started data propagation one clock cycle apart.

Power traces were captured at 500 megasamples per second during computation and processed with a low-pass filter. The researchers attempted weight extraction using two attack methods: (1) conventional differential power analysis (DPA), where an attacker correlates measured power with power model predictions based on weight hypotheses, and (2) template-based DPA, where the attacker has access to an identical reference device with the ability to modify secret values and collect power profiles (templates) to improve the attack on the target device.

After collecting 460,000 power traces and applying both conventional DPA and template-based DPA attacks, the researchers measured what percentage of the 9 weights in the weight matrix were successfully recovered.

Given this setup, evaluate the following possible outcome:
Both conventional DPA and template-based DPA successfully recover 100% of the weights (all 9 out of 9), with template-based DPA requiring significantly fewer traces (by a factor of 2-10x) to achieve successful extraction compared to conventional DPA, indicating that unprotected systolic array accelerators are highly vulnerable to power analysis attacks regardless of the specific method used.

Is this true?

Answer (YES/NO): NO